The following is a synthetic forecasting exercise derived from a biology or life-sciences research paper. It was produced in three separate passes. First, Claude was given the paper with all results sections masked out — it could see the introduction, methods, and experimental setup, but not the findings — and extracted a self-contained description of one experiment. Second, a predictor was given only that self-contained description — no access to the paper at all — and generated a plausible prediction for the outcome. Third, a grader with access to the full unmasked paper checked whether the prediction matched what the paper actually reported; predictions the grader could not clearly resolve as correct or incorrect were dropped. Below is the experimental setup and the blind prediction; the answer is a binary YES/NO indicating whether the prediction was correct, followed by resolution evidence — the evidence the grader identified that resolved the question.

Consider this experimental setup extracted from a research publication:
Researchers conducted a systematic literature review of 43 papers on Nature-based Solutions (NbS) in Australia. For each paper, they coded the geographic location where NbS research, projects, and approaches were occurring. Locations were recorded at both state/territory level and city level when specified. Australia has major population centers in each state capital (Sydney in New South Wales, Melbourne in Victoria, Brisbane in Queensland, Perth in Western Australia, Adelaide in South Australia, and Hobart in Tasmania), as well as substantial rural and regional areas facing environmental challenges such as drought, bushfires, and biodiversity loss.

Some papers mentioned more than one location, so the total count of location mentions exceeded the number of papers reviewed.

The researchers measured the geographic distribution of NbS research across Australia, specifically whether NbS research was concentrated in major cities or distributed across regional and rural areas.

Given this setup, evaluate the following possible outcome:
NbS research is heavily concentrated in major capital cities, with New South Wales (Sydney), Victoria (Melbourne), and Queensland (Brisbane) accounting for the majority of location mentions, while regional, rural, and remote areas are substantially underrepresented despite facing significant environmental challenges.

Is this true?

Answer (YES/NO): YES